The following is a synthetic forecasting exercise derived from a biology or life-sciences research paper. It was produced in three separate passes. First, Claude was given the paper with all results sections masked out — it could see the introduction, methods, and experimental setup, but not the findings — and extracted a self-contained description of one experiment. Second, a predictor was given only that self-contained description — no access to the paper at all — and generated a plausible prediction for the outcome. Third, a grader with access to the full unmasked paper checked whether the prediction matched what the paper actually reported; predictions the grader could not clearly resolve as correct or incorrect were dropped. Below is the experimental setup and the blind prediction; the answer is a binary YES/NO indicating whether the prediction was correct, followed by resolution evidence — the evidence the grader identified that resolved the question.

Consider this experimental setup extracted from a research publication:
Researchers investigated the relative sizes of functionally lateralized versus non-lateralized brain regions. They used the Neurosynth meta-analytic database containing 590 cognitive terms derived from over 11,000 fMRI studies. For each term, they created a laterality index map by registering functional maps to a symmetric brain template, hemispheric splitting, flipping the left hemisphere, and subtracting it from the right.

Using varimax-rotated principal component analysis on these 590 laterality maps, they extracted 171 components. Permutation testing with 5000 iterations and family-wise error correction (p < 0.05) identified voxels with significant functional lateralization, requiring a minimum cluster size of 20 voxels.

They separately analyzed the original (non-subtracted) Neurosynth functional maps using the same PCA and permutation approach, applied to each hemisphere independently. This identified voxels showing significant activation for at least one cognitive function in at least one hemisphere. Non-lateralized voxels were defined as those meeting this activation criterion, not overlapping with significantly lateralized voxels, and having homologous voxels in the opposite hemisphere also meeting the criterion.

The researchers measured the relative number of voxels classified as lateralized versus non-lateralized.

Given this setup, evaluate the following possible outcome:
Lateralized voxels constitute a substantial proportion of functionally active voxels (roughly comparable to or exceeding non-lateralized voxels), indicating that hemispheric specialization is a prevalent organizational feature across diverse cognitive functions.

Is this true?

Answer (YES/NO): NO